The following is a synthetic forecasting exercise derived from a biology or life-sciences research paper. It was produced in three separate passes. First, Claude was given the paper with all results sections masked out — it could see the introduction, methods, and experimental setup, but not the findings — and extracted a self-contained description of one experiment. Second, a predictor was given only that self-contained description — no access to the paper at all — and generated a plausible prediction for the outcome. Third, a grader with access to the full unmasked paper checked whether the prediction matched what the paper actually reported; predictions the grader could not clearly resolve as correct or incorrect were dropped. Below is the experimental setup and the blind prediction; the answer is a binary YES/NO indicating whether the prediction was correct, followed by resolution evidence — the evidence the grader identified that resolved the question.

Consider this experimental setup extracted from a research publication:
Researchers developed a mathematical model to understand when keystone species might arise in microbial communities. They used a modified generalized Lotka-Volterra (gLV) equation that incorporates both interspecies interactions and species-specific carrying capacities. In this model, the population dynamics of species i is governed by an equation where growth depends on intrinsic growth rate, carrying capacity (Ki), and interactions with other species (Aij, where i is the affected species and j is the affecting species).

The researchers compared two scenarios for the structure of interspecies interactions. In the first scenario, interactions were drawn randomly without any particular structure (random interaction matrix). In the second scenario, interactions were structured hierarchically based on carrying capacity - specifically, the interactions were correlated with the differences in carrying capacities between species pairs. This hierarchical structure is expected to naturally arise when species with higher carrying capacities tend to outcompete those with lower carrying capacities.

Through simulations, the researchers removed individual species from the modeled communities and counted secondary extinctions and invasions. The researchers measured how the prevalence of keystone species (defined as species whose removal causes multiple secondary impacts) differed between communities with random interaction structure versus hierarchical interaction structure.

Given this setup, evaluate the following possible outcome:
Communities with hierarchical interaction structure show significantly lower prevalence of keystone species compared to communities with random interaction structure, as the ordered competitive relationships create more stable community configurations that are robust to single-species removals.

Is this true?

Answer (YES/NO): YES